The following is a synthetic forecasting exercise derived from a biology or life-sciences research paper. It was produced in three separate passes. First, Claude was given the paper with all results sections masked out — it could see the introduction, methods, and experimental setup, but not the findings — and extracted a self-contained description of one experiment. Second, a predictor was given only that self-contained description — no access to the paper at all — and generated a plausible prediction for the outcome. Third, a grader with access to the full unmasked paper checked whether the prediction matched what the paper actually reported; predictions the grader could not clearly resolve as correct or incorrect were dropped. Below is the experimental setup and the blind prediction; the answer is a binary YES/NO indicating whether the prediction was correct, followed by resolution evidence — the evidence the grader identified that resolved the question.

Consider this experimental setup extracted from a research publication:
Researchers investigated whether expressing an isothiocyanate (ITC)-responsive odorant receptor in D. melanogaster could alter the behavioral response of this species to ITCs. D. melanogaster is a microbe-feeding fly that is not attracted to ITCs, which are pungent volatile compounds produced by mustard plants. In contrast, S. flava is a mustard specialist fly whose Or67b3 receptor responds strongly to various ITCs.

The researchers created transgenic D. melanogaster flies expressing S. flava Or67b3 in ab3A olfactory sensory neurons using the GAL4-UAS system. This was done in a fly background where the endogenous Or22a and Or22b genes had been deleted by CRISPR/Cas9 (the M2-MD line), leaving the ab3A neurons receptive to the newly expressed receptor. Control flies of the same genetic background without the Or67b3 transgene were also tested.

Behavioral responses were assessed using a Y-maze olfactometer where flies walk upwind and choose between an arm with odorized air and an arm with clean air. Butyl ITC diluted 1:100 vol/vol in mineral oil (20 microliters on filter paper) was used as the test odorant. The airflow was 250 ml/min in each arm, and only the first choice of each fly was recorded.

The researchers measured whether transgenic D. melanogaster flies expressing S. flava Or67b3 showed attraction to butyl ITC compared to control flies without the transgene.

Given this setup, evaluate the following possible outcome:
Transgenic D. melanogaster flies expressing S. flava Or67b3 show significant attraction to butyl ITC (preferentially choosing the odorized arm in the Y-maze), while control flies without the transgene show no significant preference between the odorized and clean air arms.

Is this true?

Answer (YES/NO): YES